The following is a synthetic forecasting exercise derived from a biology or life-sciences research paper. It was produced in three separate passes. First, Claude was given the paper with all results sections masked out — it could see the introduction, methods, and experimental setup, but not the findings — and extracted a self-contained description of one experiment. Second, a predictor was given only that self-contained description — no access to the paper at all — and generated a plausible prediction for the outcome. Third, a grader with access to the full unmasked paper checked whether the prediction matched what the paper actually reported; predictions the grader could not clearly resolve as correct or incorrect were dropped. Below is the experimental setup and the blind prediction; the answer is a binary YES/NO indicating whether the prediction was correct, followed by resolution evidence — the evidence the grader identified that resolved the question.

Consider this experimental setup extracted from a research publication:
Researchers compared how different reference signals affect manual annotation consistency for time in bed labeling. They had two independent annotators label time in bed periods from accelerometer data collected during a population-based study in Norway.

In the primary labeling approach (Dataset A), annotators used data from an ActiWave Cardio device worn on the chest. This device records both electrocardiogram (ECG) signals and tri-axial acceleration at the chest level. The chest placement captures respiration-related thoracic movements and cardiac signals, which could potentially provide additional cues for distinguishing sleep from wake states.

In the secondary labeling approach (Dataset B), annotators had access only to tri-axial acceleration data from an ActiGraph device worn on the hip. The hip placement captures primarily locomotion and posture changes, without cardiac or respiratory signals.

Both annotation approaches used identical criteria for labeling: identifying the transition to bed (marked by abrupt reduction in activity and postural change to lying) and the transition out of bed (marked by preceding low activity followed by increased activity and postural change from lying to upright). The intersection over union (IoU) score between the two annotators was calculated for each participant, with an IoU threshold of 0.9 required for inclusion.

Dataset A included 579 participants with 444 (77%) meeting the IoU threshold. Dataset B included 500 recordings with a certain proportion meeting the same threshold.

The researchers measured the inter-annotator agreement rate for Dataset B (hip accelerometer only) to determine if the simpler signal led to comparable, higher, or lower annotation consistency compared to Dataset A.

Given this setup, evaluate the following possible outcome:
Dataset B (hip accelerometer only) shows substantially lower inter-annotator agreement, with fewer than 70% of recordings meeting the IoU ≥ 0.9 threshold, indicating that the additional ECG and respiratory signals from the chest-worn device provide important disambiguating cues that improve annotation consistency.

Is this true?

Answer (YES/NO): NO